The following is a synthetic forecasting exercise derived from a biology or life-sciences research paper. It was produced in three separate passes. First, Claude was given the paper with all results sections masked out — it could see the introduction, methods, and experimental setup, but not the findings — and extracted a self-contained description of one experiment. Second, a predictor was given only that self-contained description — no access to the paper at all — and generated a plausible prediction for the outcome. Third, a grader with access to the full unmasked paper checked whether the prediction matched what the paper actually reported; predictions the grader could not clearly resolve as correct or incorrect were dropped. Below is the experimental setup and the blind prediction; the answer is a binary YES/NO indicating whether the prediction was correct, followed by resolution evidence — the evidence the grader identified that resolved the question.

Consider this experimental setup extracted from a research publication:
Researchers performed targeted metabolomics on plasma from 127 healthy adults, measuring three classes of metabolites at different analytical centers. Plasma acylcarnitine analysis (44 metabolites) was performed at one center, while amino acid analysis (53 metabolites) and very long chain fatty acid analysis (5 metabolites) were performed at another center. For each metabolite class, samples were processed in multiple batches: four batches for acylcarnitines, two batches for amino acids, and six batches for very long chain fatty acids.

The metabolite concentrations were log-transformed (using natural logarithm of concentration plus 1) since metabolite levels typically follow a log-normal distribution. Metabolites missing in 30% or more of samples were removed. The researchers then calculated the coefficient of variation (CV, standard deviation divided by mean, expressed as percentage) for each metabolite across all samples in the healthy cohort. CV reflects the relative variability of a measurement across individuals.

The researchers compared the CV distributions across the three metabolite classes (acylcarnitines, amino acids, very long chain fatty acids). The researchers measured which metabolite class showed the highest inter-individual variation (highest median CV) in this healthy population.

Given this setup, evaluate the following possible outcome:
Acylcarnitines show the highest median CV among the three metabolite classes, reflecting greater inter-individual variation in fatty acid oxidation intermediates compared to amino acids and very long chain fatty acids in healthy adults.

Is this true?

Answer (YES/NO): NO